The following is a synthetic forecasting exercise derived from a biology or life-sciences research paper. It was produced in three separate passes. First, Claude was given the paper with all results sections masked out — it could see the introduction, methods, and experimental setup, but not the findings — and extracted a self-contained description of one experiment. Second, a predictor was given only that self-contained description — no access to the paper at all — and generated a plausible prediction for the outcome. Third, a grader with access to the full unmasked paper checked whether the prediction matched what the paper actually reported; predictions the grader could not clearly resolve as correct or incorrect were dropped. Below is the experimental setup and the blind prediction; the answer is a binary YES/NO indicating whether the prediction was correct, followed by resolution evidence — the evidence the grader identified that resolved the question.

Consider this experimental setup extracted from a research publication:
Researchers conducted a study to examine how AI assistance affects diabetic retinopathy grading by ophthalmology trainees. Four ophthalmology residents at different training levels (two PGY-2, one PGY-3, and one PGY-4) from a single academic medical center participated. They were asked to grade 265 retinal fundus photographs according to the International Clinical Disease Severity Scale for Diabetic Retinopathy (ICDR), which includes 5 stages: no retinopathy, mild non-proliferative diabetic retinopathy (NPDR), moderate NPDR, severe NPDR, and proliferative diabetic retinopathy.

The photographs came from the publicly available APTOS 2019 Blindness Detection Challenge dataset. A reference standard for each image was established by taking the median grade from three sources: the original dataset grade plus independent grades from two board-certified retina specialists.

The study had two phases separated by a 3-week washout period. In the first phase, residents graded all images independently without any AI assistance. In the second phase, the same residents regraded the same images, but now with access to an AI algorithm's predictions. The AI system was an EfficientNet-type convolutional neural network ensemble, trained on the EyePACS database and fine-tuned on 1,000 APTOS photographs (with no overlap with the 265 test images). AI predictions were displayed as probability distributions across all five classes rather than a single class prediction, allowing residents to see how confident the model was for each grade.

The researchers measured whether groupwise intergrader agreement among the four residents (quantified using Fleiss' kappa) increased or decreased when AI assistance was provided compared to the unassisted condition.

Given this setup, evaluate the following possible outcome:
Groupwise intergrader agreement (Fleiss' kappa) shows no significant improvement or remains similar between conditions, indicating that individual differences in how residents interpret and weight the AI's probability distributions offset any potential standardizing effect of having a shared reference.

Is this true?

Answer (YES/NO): NO